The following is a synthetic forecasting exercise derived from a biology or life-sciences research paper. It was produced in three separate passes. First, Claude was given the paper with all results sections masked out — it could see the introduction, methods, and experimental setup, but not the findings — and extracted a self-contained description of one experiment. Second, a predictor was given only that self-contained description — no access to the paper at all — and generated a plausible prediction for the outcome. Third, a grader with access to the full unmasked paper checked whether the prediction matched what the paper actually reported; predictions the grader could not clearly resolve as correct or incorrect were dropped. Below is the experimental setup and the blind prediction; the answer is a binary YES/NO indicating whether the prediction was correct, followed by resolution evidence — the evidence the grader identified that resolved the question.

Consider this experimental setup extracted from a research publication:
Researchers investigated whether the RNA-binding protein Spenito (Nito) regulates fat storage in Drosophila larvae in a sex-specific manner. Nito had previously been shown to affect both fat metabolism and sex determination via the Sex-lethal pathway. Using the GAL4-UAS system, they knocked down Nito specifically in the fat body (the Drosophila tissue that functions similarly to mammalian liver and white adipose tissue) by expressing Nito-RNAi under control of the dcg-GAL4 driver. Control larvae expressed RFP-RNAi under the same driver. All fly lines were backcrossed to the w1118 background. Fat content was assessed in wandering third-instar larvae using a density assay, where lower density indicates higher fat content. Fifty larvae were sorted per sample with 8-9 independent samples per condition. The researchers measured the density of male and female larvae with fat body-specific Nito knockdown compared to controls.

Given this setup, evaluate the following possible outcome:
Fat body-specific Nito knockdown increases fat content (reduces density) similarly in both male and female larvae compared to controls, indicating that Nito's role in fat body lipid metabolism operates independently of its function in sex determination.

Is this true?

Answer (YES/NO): NO